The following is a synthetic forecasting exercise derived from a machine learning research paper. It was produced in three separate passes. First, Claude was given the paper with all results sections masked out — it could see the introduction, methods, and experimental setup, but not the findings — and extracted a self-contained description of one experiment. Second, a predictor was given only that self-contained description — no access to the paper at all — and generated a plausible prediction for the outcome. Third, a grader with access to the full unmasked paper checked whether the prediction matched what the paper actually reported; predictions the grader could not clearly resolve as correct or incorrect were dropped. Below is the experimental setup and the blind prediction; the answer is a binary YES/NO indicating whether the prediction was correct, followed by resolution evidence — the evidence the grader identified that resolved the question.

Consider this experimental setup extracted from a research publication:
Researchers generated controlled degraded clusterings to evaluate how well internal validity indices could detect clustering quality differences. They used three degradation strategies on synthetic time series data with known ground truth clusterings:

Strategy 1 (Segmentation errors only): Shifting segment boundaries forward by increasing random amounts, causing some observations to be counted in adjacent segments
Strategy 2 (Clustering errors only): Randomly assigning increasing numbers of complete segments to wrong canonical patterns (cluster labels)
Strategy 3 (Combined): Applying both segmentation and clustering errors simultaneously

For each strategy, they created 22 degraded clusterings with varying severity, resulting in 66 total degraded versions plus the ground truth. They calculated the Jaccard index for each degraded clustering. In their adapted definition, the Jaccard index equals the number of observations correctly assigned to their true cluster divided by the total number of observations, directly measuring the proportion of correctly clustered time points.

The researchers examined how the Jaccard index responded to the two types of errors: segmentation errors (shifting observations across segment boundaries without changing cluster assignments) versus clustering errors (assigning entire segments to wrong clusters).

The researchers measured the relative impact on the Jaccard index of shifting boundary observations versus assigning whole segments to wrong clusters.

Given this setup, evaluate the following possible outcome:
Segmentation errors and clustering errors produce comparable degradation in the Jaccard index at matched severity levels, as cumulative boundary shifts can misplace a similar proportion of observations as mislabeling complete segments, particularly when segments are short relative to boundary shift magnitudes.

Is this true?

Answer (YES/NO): NO